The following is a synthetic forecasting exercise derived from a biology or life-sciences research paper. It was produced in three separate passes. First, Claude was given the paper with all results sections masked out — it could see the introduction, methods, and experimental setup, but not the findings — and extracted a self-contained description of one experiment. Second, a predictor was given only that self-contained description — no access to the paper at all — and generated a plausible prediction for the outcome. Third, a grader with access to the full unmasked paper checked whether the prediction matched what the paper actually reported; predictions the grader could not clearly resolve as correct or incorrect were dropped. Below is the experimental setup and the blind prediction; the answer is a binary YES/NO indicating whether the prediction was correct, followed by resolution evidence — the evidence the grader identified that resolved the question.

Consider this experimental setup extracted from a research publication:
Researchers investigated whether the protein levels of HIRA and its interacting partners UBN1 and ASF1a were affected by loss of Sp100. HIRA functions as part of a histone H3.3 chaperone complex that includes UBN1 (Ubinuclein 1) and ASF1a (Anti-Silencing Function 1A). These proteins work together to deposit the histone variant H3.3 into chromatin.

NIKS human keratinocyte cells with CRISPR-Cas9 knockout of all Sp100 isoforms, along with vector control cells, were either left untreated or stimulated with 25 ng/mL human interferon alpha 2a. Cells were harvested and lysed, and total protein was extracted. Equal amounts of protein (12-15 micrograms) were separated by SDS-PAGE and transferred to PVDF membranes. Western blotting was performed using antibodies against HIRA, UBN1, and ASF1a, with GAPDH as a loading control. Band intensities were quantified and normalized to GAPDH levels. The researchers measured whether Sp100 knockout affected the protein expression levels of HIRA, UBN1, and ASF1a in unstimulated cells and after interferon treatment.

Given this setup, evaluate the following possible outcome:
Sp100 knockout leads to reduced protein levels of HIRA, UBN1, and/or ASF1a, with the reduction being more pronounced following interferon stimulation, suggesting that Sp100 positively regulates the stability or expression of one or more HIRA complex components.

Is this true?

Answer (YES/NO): NO